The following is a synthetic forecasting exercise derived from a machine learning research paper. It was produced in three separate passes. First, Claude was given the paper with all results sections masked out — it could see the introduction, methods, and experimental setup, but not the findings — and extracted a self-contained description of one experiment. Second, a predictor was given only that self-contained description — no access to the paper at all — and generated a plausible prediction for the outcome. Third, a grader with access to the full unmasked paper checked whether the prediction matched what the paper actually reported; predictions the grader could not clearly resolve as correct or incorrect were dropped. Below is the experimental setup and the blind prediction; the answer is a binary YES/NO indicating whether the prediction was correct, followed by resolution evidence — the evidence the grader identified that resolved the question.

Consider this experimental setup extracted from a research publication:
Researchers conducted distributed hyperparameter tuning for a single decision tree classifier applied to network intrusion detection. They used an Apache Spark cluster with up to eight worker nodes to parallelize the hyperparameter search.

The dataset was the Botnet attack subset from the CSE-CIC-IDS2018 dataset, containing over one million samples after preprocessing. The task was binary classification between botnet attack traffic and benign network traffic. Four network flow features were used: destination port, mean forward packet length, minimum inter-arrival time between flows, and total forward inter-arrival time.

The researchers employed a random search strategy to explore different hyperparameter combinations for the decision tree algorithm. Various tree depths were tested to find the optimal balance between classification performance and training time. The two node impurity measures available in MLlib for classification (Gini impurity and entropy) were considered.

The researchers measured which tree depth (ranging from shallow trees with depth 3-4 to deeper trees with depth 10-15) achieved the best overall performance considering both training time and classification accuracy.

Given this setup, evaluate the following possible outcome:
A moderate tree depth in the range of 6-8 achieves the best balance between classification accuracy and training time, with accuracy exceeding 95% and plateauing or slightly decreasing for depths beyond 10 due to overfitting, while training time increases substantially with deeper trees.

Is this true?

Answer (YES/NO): YES